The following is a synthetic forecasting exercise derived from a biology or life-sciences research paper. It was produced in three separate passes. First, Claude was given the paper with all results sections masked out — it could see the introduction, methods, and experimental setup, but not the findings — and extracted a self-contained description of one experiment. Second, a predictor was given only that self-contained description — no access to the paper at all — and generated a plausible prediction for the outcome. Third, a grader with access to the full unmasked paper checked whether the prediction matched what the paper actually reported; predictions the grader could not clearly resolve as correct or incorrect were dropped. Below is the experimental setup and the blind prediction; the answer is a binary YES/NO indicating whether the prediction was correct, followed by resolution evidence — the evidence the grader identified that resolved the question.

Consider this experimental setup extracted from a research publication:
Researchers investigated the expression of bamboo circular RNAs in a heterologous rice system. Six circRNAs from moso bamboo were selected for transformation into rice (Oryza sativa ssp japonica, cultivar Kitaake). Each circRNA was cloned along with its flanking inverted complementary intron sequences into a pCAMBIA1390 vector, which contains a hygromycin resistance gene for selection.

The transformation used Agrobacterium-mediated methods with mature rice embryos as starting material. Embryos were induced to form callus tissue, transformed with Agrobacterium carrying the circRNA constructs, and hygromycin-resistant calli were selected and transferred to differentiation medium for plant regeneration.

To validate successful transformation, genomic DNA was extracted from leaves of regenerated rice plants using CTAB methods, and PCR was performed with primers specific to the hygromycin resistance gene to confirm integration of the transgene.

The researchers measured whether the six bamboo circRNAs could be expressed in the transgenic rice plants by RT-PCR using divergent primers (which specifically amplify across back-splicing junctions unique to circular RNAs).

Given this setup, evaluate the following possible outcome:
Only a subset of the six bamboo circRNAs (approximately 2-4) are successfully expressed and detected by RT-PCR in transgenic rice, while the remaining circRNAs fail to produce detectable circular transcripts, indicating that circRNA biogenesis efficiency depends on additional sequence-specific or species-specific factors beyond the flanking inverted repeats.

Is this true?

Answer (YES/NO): NO